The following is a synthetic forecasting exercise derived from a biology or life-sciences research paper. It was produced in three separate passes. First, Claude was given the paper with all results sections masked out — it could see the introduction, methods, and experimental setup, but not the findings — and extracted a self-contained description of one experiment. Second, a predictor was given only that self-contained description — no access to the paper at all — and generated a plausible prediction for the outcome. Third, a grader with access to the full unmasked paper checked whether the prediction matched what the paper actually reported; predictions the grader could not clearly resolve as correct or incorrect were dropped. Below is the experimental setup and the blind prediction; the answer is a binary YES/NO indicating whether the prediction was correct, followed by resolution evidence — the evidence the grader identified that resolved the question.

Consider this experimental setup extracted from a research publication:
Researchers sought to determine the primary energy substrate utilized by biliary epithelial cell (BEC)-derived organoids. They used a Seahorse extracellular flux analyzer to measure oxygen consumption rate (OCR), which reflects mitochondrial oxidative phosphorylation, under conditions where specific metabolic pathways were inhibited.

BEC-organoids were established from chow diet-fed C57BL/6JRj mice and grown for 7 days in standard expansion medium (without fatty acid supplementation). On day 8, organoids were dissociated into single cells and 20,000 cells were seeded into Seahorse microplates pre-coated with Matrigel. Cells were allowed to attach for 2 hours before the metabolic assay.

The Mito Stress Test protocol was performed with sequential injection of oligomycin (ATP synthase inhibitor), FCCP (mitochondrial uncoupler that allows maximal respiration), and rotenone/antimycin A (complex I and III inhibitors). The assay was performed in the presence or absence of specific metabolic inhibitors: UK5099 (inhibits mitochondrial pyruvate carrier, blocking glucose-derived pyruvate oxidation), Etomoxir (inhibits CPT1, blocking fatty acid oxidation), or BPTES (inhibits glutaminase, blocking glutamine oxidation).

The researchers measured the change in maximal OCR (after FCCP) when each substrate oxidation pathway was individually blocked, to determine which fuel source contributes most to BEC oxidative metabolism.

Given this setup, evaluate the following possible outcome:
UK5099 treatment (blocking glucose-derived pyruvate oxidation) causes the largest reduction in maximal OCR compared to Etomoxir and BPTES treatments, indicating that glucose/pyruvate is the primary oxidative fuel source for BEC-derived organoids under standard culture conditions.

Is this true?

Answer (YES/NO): YES